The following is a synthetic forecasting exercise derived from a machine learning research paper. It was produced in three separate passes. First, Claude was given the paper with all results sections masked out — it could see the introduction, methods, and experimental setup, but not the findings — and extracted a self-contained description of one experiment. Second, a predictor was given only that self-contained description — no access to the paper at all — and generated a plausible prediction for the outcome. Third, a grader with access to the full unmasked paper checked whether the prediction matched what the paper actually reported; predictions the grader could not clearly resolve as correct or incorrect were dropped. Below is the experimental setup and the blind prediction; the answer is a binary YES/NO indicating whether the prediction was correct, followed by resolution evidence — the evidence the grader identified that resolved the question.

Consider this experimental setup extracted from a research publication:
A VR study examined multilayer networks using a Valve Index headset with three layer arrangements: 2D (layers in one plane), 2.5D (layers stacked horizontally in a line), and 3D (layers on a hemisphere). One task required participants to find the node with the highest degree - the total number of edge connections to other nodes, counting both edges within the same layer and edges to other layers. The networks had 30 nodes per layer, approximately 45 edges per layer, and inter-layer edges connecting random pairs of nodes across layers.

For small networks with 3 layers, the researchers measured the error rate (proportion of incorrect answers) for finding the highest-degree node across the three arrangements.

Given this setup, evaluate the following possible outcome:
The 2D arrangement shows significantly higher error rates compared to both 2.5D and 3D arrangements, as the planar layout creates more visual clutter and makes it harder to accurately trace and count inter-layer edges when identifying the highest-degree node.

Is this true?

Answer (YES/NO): NO